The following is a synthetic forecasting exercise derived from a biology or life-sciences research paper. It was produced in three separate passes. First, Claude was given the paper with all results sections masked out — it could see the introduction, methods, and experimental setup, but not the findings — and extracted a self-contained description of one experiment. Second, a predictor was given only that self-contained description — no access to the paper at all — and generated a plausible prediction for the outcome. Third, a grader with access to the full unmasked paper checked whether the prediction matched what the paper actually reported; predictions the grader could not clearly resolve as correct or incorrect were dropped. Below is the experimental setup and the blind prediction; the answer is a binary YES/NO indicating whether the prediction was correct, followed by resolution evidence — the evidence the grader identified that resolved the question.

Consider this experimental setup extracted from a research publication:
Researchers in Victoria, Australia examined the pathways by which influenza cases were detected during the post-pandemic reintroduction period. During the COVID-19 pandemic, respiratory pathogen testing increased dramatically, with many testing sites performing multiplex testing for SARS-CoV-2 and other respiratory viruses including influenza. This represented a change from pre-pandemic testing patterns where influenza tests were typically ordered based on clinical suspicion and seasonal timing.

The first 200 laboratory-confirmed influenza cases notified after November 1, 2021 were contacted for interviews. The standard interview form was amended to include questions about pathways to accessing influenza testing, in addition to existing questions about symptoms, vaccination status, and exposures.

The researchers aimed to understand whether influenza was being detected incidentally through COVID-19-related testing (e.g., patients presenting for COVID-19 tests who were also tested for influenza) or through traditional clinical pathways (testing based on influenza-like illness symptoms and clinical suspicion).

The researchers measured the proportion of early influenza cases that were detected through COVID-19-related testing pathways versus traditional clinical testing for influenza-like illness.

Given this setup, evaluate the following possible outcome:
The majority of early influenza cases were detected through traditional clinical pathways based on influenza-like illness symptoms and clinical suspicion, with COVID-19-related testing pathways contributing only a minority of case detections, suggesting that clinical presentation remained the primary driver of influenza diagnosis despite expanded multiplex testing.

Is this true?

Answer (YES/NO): YES